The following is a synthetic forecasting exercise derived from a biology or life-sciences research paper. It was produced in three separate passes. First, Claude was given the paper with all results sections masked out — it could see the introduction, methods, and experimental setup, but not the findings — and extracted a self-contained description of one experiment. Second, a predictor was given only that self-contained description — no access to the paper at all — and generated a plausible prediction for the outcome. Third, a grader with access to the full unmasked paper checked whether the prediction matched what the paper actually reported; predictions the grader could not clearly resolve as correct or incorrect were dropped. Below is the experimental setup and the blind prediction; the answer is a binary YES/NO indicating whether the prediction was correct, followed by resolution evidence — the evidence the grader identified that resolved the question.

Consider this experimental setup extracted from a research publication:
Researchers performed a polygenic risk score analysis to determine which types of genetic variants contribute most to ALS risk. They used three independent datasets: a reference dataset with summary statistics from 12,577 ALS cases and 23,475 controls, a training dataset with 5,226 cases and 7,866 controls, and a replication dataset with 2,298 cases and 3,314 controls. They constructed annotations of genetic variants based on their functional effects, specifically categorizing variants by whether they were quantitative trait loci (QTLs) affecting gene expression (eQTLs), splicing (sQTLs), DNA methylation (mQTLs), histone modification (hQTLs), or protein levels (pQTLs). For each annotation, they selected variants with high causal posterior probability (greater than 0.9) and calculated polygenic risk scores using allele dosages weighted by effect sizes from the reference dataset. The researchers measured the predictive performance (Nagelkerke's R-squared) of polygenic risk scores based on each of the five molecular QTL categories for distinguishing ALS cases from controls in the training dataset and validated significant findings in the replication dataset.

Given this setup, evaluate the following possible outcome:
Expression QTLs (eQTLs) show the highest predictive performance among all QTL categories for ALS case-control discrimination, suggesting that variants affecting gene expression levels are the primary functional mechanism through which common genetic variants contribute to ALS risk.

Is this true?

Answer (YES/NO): NO